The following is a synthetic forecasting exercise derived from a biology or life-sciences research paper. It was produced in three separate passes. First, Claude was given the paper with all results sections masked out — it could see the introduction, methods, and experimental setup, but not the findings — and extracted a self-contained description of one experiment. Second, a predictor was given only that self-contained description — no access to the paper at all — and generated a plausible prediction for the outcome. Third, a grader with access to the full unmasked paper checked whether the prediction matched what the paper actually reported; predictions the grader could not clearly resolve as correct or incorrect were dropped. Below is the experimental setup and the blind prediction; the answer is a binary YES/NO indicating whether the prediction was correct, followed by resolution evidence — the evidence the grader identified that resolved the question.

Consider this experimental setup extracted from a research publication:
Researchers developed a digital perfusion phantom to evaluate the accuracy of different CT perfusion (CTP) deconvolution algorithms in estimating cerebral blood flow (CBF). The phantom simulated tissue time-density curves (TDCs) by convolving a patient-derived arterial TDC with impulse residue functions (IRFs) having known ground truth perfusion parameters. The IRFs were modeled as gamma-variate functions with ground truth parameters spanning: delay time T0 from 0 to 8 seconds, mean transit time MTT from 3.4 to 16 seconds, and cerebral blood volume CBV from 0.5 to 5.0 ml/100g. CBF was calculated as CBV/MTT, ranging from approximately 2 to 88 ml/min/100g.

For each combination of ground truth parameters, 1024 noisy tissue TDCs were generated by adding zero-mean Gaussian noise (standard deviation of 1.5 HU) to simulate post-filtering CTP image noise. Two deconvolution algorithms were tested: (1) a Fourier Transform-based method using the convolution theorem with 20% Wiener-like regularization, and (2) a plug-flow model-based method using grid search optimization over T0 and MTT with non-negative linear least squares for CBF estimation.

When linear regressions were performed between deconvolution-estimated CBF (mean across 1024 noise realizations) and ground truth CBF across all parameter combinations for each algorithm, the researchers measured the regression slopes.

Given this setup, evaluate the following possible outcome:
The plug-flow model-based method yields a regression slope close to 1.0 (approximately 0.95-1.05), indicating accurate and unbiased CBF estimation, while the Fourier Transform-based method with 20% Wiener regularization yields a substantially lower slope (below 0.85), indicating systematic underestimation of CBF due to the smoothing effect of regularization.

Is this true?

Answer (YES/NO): NO